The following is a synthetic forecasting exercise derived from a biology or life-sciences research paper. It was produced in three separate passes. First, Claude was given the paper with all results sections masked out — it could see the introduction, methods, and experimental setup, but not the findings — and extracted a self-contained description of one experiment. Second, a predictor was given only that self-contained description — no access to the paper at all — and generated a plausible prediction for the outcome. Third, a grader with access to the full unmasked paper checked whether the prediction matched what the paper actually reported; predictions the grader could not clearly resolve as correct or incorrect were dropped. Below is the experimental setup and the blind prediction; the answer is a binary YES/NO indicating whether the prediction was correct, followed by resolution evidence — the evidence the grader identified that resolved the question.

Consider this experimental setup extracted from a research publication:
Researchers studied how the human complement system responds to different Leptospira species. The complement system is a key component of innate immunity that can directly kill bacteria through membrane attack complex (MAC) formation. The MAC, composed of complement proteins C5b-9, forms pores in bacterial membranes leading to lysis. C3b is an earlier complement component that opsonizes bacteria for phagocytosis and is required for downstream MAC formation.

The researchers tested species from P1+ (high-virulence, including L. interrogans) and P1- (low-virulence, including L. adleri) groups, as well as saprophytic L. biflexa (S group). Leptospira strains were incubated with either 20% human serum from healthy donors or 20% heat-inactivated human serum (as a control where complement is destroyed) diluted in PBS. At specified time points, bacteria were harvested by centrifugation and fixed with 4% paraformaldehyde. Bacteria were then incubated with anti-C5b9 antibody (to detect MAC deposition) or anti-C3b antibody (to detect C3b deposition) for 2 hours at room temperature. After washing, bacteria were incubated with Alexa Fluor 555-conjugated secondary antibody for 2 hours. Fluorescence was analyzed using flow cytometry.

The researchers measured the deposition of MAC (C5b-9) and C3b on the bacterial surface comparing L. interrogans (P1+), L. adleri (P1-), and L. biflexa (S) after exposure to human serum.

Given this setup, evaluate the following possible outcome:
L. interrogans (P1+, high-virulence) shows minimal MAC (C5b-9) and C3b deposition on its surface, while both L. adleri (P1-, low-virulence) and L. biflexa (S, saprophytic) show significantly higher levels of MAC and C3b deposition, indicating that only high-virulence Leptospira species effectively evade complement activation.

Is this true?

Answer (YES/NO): YES